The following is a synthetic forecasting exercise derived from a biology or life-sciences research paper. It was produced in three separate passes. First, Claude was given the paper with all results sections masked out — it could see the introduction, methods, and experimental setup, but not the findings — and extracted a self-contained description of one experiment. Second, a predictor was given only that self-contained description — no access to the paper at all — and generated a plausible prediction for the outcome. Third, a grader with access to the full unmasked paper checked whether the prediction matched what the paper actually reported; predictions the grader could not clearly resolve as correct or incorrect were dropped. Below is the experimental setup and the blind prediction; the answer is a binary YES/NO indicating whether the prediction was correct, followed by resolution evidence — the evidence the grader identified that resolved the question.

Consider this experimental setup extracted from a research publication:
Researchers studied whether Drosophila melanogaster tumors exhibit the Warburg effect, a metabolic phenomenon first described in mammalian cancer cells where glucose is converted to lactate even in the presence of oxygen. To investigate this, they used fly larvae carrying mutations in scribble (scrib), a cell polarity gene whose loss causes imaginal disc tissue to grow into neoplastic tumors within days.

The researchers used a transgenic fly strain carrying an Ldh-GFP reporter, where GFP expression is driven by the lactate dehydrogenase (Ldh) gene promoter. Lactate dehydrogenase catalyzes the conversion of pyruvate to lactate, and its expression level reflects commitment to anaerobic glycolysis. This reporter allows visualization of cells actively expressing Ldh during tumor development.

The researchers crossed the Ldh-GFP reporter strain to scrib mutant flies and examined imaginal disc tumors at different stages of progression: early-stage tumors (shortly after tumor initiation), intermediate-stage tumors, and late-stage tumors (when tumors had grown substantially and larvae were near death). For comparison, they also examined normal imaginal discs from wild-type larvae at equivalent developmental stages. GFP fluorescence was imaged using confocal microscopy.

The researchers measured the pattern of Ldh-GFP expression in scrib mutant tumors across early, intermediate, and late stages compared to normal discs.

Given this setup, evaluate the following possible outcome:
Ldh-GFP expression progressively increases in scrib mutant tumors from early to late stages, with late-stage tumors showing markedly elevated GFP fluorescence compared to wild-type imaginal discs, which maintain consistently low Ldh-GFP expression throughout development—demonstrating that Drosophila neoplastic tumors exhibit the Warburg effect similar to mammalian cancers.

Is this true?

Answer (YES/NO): YES